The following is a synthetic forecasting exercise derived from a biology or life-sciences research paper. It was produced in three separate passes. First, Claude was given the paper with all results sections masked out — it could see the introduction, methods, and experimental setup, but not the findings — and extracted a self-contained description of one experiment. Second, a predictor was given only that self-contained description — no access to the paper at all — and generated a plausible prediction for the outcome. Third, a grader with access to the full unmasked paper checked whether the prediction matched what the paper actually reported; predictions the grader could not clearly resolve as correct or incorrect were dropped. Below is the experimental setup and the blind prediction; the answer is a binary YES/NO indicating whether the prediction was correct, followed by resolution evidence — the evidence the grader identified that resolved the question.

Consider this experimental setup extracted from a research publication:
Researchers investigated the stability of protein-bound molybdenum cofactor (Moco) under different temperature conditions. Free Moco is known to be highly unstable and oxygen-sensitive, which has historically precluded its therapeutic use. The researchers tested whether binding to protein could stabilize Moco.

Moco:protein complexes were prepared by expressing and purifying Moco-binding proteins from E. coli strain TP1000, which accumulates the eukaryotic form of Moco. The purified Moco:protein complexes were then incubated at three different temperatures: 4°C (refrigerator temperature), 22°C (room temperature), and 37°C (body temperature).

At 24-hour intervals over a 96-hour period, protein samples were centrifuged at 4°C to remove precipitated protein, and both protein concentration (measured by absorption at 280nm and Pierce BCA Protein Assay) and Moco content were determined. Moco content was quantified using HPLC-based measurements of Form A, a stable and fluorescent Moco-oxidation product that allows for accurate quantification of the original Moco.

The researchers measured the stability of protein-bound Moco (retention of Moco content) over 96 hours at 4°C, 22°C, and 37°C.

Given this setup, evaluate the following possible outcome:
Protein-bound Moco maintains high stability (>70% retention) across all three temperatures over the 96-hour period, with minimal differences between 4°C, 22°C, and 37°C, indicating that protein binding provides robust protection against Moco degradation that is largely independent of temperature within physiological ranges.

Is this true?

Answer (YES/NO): NO